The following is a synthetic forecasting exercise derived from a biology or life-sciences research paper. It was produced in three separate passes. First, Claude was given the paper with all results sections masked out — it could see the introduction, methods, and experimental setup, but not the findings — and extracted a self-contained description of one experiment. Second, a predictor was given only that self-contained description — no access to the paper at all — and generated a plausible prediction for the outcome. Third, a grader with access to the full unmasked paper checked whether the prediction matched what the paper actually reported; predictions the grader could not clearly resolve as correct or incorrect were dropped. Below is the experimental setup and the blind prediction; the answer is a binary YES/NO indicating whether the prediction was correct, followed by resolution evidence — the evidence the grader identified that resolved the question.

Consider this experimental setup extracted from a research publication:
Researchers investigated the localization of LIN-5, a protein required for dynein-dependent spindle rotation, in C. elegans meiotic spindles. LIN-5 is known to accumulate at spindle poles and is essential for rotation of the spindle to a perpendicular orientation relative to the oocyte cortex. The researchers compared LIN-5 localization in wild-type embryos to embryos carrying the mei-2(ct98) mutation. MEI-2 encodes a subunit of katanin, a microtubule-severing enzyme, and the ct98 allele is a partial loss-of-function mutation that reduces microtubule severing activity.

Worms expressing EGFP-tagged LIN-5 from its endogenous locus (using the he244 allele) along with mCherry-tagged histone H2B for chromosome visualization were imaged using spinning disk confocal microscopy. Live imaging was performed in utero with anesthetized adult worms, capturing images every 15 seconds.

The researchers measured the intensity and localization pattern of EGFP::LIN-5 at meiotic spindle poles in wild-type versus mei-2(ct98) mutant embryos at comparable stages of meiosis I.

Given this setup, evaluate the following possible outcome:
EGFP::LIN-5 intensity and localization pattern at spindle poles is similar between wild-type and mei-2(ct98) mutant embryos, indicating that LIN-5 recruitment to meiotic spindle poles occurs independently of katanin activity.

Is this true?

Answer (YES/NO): NO